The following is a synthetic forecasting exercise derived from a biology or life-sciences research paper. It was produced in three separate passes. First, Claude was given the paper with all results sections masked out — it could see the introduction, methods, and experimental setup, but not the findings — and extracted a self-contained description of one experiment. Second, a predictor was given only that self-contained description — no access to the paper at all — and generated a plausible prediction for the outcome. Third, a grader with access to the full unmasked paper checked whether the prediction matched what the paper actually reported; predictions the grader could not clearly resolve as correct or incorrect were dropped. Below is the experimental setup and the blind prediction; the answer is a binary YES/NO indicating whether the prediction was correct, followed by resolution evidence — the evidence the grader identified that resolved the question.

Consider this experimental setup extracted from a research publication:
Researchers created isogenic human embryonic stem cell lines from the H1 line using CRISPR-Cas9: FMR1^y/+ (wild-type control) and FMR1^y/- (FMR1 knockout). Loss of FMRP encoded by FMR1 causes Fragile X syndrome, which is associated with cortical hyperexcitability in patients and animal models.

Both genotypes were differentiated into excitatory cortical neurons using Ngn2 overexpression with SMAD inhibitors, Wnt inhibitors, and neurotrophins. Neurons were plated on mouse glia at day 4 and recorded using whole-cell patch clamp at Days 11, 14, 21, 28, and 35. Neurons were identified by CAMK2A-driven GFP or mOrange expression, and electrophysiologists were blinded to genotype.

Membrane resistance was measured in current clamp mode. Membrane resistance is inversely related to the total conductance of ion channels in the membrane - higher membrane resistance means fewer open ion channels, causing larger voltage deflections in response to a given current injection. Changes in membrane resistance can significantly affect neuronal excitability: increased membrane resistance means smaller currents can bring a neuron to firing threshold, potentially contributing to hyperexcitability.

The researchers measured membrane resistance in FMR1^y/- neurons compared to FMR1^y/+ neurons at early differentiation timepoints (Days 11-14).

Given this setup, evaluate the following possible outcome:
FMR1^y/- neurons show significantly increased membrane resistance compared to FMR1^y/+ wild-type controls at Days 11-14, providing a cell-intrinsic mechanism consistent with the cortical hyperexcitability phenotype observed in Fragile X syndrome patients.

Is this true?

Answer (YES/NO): NO